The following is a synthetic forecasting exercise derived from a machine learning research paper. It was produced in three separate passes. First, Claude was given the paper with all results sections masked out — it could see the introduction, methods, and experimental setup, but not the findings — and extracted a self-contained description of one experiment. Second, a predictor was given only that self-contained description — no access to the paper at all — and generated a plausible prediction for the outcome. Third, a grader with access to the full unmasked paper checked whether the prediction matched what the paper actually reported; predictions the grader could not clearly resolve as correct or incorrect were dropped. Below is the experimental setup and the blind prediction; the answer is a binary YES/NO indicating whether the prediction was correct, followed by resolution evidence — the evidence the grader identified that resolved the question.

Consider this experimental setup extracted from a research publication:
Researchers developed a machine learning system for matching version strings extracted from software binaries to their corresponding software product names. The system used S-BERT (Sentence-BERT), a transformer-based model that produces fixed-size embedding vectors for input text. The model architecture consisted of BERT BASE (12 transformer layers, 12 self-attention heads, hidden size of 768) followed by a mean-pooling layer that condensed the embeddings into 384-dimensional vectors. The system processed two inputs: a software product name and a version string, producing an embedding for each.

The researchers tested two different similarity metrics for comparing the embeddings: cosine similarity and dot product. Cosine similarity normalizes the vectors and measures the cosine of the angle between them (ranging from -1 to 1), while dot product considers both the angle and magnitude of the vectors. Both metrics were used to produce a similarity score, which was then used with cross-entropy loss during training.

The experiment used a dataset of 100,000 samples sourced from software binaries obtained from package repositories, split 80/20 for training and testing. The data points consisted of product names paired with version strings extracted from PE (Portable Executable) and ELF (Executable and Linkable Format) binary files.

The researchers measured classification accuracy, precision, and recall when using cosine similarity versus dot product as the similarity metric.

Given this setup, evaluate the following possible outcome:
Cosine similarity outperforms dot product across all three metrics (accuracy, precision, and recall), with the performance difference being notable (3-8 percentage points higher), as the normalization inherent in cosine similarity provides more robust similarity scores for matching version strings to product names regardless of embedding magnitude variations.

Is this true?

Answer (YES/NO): NO